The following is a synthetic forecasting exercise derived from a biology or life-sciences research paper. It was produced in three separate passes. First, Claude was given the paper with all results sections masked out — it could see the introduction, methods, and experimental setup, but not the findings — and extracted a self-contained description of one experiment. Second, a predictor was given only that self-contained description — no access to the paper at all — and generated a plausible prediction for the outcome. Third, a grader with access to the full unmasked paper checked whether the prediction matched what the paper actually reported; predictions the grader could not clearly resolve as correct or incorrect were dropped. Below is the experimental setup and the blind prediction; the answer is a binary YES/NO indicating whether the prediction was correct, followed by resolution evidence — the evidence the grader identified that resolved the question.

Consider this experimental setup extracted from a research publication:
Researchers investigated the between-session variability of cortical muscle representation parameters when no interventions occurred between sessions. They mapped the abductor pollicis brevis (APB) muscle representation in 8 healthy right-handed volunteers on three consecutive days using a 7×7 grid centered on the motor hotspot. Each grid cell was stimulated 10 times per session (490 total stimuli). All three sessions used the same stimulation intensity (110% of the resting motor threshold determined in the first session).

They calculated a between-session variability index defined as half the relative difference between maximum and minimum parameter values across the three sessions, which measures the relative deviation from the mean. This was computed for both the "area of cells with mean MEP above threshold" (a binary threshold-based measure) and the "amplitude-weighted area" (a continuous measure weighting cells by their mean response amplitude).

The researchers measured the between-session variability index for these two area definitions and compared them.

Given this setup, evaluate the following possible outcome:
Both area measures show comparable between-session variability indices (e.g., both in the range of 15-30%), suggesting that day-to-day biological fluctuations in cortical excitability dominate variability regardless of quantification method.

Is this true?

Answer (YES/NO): NO